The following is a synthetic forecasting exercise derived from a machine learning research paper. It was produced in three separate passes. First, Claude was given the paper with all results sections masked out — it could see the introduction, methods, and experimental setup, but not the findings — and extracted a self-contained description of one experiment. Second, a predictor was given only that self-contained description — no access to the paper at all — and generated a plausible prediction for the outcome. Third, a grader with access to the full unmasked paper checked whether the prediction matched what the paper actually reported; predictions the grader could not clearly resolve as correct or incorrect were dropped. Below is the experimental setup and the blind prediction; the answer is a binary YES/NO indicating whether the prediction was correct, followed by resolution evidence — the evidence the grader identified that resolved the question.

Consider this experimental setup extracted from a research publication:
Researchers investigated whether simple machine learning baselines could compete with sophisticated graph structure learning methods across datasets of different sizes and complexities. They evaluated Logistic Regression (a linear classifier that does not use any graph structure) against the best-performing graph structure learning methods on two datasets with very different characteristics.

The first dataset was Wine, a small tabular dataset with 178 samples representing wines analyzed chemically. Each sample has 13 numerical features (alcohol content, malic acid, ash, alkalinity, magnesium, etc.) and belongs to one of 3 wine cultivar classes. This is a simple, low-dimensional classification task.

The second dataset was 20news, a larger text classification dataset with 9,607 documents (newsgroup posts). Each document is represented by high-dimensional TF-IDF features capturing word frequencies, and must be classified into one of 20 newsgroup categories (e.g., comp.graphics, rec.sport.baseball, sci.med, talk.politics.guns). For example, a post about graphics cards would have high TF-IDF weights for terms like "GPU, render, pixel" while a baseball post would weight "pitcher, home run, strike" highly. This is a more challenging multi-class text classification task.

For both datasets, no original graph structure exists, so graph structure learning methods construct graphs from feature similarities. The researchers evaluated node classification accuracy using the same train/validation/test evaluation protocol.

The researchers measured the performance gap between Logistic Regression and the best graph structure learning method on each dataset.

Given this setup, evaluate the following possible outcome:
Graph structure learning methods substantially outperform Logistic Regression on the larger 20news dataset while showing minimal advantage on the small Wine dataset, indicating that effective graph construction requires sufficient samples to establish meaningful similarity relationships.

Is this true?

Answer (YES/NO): NO